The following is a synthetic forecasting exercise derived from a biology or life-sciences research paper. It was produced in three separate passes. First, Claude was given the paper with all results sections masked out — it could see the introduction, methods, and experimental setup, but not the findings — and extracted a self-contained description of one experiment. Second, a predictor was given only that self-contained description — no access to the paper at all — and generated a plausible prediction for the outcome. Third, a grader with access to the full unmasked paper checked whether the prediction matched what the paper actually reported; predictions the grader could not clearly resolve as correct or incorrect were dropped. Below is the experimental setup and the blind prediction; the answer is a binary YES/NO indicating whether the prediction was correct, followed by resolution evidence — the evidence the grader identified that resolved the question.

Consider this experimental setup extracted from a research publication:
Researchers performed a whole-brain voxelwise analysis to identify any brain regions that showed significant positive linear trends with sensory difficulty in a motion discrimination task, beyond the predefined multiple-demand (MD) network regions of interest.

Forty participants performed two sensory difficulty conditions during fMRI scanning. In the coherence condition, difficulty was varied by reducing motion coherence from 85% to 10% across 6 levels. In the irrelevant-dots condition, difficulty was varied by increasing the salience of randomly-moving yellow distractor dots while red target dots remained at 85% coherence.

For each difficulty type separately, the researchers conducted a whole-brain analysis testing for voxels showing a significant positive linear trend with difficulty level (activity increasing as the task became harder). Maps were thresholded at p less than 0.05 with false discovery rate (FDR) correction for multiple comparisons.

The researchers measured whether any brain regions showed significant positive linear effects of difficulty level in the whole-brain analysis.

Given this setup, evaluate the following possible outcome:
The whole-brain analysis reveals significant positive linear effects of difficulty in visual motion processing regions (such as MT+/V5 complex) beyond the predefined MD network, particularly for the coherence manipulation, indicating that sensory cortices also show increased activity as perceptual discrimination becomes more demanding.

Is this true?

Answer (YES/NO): NO